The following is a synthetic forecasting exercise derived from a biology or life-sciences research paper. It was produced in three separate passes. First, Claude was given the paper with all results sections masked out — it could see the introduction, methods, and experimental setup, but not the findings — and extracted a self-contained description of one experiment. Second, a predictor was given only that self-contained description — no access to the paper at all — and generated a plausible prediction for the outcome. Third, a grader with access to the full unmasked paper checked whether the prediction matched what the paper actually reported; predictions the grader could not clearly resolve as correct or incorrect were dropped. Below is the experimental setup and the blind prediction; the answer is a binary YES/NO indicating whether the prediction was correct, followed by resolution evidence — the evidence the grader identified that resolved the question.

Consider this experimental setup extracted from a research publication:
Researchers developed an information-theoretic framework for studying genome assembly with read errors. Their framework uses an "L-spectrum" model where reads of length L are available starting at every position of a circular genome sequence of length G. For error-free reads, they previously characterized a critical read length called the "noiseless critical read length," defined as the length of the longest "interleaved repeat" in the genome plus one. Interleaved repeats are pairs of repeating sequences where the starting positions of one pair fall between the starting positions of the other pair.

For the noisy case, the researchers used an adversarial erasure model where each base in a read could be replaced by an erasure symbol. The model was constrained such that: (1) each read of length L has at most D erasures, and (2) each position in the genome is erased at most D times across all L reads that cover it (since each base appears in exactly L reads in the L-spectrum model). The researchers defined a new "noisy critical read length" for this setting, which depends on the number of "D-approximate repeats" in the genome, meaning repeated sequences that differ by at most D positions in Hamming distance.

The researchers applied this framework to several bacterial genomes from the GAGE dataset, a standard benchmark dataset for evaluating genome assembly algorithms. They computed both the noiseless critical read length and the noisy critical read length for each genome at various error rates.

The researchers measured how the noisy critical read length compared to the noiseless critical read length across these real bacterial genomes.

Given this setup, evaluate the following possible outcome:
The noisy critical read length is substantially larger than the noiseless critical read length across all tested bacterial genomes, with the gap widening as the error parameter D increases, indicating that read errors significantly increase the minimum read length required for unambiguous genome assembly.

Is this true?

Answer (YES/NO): NO